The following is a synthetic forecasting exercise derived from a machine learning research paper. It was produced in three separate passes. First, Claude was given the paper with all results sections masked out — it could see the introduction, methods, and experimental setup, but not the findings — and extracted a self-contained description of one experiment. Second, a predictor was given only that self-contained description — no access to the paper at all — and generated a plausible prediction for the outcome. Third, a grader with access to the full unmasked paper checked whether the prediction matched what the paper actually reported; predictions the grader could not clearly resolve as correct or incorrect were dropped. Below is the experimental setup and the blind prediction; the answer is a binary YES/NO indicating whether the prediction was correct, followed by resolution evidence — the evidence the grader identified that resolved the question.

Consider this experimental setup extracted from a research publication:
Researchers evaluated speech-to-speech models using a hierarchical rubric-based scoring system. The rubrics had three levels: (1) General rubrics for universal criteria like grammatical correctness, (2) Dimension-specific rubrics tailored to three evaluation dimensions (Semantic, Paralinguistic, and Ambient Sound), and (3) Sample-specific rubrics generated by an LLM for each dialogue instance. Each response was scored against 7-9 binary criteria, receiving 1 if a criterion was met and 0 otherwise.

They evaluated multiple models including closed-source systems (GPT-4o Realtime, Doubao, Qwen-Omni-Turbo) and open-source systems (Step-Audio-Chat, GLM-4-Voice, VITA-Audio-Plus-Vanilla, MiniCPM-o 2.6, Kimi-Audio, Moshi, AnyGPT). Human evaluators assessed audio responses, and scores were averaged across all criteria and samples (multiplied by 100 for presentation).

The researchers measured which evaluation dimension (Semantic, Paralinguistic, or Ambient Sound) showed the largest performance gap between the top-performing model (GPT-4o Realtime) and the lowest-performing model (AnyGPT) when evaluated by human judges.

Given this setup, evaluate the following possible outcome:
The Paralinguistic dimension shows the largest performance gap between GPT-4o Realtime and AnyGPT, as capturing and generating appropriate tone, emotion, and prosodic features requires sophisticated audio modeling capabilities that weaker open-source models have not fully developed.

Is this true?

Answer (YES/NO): NO